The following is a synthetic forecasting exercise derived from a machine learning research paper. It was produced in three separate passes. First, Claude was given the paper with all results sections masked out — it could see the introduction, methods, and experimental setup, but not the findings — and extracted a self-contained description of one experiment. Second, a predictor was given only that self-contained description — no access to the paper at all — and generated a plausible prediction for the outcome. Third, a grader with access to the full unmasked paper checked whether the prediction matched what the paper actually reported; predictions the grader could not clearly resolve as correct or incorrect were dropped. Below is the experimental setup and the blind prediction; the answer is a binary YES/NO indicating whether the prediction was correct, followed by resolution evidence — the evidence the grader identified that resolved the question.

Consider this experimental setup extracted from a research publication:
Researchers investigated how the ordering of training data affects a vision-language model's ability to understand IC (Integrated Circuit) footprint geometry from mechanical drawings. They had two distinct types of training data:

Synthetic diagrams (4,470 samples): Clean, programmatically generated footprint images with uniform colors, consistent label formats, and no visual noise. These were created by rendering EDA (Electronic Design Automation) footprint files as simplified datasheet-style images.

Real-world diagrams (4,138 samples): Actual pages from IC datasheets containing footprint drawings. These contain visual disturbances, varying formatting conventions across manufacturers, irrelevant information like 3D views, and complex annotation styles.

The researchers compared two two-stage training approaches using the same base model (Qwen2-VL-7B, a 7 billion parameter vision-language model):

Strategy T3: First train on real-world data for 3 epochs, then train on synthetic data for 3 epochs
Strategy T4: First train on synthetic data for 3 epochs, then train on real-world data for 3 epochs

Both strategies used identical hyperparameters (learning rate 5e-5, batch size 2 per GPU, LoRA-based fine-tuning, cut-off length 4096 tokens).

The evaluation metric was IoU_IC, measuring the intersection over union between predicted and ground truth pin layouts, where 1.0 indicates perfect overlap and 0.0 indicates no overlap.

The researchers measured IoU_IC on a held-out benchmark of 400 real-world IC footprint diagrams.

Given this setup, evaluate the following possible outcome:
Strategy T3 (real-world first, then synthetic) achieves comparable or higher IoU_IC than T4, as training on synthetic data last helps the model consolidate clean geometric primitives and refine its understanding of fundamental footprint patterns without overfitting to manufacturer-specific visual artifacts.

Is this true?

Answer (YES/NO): NO